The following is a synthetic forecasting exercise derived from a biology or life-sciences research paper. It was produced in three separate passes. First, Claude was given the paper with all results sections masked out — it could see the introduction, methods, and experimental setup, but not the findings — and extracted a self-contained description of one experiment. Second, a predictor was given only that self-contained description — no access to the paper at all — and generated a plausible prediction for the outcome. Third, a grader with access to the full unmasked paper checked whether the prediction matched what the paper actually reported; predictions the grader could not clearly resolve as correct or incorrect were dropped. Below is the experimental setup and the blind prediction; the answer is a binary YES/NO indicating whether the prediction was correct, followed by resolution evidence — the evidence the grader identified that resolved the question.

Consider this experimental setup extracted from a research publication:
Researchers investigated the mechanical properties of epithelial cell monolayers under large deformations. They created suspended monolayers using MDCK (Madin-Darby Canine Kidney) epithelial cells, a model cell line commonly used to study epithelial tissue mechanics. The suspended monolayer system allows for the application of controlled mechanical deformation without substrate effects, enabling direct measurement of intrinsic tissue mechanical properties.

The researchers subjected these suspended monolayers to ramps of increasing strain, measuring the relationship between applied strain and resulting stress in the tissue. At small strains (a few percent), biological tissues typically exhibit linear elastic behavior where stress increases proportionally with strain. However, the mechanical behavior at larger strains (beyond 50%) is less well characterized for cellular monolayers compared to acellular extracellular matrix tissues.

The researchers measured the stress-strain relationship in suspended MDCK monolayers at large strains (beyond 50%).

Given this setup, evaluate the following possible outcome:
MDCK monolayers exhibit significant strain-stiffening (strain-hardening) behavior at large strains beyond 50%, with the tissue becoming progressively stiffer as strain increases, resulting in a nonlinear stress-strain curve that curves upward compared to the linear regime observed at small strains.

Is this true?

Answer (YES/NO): YES